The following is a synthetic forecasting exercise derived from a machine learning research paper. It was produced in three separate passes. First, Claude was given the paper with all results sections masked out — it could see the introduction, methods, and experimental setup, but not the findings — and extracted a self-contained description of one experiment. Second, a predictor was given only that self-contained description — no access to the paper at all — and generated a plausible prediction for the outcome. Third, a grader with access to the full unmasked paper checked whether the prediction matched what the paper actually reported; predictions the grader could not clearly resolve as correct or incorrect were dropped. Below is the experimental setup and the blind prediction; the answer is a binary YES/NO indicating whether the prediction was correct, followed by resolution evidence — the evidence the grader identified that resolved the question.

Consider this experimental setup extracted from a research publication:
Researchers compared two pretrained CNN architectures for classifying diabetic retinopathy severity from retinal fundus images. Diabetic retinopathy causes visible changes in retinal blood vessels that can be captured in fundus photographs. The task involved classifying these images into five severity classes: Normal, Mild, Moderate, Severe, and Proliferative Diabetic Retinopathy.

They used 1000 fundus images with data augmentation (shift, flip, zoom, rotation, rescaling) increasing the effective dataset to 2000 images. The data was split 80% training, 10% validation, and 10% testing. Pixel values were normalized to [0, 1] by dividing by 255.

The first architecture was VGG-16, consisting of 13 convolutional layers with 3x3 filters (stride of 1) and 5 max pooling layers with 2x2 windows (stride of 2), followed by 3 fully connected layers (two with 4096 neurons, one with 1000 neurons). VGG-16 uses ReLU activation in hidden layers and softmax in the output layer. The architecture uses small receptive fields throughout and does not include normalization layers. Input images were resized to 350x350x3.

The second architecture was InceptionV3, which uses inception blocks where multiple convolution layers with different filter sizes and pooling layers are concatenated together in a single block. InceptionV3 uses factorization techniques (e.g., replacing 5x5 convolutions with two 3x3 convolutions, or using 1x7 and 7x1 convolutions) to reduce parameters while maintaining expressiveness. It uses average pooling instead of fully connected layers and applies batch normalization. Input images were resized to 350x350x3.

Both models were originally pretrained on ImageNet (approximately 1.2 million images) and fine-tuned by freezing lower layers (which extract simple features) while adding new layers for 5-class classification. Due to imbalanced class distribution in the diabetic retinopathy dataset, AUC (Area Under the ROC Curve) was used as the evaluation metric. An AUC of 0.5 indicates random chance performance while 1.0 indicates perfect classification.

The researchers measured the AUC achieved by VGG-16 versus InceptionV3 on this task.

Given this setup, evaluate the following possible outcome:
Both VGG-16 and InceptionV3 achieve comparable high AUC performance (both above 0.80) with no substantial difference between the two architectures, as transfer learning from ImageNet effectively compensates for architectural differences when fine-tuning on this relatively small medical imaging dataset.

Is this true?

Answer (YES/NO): NO